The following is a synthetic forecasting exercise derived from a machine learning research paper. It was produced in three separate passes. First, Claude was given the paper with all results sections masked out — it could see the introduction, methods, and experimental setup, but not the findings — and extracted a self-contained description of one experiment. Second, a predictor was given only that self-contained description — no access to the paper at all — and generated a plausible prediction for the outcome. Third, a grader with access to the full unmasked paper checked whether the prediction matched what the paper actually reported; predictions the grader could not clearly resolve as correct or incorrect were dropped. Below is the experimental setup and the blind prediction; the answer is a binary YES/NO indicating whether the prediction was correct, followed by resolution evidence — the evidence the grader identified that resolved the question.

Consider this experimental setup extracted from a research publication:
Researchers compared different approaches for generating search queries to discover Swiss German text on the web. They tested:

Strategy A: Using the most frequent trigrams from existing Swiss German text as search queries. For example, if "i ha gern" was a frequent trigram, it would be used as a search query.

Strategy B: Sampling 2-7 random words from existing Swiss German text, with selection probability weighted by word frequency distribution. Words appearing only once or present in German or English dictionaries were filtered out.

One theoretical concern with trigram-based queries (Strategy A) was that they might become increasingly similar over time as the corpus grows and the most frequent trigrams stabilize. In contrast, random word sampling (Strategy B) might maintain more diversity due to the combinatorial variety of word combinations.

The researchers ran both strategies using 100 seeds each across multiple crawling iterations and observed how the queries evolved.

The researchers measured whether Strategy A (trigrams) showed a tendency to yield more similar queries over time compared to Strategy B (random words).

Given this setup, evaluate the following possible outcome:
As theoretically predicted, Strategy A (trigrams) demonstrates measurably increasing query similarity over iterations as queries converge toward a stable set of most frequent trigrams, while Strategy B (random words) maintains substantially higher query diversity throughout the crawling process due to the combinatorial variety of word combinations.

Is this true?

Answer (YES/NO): YES